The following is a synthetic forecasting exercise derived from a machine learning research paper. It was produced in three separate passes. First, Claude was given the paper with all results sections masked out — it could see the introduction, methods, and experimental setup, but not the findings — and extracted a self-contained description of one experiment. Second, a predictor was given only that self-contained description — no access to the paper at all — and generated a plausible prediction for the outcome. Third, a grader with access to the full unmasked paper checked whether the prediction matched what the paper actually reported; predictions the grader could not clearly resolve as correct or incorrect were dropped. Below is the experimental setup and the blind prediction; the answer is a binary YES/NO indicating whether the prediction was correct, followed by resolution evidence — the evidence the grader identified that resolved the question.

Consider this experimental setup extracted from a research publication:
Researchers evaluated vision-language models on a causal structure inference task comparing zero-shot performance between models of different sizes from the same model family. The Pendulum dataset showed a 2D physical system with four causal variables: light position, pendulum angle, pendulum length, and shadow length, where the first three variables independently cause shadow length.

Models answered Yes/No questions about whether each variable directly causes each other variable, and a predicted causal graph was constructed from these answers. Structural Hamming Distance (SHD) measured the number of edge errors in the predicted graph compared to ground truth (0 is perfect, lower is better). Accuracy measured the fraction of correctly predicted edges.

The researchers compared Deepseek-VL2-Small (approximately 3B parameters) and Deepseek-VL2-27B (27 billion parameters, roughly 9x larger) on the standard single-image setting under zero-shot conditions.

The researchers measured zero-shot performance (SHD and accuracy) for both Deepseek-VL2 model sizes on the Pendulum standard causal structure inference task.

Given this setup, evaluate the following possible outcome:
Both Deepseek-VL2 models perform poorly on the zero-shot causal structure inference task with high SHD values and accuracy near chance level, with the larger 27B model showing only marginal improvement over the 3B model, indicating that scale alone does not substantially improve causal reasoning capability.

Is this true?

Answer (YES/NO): NO